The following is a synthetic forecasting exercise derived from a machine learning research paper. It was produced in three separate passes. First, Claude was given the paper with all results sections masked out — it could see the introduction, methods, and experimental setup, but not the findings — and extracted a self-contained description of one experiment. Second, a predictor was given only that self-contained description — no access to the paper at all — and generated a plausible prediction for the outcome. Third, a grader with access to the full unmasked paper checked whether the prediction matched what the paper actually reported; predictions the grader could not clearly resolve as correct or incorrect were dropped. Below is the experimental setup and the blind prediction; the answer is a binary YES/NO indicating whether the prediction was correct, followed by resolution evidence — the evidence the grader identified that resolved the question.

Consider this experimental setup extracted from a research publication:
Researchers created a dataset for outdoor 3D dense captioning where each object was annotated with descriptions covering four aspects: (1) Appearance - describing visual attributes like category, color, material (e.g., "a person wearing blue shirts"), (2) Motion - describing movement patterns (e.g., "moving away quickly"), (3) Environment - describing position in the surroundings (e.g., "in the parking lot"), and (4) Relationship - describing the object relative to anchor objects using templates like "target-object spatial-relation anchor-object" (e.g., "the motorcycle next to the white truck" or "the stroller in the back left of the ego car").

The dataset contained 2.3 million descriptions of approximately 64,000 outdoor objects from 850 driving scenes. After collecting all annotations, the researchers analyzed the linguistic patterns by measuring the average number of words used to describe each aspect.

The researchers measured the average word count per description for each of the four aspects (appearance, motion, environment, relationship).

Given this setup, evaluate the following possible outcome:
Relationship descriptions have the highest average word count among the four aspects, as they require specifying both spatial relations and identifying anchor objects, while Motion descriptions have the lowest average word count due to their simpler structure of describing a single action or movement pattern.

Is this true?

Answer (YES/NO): YES